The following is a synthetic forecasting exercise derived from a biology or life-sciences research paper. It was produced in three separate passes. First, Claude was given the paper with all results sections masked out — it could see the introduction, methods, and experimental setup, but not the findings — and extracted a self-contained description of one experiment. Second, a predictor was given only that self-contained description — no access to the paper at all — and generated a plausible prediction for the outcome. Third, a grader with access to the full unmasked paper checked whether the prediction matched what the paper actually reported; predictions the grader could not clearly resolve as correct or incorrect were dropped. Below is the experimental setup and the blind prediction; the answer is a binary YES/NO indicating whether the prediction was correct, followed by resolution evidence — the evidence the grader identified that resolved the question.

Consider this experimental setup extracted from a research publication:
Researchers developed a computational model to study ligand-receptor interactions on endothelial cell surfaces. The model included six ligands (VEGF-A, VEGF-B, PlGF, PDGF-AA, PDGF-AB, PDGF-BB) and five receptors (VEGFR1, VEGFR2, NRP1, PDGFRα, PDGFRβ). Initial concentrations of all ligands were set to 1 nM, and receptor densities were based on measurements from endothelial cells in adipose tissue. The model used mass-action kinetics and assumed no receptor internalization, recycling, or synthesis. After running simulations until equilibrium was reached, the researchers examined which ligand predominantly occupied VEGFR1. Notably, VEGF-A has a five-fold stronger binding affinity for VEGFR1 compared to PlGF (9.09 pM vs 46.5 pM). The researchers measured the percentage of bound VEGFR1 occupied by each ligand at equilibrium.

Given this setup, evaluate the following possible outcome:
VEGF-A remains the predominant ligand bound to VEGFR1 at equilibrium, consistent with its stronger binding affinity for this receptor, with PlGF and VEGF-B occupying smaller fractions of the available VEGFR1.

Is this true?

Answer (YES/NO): NO